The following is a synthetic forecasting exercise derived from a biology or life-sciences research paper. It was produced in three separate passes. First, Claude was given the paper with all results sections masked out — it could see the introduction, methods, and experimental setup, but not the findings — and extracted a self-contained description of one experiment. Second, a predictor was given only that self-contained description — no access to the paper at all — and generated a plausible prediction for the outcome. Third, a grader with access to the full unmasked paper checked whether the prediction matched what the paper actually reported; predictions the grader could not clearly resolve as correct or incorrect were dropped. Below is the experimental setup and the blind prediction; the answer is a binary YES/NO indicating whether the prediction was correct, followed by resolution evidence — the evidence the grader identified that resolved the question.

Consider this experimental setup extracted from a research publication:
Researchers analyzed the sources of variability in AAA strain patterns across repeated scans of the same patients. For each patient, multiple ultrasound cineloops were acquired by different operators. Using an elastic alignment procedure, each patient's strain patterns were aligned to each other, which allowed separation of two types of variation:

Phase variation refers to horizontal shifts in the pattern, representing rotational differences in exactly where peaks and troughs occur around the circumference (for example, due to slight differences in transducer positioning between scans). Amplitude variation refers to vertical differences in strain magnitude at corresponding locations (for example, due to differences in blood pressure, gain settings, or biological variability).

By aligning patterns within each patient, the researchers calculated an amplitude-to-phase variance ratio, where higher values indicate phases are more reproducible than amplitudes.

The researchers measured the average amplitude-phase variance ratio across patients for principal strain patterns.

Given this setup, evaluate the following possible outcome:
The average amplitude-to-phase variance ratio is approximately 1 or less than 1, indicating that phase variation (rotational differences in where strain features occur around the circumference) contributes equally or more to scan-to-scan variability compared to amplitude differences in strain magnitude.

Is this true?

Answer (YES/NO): NO